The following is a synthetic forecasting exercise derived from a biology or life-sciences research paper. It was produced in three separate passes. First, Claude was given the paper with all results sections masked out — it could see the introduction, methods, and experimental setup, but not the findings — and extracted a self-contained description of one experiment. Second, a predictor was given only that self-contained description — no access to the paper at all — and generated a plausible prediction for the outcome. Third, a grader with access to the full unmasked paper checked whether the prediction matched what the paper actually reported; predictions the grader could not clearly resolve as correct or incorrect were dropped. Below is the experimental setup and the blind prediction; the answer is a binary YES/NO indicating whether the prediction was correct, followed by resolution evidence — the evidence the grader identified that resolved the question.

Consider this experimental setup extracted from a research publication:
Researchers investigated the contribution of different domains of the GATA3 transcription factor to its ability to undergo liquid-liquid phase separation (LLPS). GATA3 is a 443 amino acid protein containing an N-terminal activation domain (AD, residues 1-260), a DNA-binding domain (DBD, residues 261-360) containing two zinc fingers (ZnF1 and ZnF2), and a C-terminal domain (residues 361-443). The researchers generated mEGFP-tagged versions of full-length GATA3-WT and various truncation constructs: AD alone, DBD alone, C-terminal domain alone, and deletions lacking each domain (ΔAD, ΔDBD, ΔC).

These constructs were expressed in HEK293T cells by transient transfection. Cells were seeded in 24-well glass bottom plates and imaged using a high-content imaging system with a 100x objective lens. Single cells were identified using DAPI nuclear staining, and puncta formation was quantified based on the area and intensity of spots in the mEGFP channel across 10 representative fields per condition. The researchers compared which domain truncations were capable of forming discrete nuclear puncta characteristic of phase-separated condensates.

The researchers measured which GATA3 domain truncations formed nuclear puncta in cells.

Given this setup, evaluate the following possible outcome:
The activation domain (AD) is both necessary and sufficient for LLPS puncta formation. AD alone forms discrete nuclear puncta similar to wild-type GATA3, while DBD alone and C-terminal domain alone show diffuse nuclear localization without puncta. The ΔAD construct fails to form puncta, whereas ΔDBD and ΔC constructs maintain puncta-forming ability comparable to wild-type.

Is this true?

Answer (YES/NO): NO